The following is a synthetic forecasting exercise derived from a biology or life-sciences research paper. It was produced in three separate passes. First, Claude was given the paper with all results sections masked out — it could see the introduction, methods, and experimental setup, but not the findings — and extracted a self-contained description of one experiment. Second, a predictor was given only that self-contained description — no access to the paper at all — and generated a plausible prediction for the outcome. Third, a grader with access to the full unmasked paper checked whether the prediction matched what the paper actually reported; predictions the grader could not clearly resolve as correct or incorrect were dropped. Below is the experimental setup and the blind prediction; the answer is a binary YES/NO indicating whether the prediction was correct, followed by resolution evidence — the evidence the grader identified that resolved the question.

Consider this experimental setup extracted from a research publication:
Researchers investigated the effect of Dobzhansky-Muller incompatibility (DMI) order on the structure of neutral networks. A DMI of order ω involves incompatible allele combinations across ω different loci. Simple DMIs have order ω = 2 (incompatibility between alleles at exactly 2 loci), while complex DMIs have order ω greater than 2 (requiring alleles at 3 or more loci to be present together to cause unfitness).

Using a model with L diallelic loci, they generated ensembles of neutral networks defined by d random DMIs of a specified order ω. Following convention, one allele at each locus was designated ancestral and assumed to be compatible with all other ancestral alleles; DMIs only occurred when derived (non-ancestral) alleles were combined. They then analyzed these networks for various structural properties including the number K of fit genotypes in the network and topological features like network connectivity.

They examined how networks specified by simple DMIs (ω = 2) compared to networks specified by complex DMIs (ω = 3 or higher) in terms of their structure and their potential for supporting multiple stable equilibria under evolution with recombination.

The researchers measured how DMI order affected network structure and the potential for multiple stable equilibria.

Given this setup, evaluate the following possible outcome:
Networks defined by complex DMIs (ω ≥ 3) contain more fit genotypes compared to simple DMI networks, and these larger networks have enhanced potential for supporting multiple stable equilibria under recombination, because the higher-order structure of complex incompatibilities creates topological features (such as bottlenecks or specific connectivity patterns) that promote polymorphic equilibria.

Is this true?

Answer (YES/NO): NO